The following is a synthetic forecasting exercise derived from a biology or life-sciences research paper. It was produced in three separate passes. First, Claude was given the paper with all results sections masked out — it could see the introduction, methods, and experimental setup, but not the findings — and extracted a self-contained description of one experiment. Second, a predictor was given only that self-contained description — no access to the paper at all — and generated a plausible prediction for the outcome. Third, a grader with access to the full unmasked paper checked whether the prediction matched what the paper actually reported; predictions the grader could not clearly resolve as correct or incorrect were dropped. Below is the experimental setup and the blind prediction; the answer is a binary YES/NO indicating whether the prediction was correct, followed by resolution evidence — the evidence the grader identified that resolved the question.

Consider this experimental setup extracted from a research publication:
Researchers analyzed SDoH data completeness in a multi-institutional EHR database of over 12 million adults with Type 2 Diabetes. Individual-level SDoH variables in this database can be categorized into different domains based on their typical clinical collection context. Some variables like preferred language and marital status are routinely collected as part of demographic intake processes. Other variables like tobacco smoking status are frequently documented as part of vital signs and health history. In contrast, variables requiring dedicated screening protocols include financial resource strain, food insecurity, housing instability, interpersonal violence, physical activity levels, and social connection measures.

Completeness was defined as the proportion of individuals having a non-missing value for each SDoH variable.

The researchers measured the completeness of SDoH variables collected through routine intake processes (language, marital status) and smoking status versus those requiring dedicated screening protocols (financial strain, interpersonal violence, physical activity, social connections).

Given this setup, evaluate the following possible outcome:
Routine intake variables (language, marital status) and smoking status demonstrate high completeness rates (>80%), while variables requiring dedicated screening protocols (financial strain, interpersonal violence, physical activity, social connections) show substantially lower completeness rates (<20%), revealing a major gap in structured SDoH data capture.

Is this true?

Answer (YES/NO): NO